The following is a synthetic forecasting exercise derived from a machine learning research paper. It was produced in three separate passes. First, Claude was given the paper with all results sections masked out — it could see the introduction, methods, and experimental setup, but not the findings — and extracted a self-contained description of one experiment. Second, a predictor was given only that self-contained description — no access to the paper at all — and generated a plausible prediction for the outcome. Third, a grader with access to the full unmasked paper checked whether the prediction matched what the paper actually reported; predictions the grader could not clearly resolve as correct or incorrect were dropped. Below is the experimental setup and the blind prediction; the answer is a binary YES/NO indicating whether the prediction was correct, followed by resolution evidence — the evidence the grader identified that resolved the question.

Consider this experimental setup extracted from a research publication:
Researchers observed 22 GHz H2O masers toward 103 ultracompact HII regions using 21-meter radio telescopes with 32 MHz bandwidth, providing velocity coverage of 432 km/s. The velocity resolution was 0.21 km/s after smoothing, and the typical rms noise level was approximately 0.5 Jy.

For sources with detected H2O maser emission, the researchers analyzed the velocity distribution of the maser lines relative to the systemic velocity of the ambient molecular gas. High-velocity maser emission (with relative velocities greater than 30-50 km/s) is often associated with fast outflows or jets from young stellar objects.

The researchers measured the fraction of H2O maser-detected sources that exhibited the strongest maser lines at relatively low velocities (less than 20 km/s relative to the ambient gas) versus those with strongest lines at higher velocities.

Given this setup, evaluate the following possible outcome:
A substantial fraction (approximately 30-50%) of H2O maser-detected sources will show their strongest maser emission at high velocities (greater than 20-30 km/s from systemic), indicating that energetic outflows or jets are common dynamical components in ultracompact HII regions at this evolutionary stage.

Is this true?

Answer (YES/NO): NO